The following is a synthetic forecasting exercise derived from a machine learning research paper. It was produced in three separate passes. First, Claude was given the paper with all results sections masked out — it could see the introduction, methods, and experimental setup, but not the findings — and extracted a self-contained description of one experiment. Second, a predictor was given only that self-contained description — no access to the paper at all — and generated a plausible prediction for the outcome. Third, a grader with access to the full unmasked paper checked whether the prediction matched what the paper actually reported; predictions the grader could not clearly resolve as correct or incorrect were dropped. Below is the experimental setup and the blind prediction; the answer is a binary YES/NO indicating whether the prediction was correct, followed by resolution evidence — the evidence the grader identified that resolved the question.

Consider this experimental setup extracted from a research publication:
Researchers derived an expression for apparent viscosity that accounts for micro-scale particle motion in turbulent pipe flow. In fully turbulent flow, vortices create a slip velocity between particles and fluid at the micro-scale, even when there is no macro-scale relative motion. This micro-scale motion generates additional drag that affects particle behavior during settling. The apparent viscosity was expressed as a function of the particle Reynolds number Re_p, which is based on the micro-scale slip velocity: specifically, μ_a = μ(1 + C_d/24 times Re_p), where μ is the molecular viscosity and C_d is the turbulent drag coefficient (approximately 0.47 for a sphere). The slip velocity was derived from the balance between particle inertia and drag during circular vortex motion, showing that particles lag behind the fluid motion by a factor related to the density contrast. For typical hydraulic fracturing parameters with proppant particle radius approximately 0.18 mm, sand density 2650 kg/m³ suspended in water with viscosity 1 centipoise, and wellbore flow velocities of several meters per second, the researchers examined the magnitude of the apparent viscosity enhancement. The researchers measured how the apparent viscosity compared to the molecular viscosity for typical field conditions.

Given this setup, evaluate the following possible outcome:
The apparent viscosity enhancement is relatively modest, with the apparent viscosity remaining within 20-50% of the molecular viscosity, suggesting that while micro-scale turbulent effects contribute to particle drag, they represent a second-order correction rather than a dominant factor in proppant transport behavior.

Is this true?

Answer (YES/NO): NO